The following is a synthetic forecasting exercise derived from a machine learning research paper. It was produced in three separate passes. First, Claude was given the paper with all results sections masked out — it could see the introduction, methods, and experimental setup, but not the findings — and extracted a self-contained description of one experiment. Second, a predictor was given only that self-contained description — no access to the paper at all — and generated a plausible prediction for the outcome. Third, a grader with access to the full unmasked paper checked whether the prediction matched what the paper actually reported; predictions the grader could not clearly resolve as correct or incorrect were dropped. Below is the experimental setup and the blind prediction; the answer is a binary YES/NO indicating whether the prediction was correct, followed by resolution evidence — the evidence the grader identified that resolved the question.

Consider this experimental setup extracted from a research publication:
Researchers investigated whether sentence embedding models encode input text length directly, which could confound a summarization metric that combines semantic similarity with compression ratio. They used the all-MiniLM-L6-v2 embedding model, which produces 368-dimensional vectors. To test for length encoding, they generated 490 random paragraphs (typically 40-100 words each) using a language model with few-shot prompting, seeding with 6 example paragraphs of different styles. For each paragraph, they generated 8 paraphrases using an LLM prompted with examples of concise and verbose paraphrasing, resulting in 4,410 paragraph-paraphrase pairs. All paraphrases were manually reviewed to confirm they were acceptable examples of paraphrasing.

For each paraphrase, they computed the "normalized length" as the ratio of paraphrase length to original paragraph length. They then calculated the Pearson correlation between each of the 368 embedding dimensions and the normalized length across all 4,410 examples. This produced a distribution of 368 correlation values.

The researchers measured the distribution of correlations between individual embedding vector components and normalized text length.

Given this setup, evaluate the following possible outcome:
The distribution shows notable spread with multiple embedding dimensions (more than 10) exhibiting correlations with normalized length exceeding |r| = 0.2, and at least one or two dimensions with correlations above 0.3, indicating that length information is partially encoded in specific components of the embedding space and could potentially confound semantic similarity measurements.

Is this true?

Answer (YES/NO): NO